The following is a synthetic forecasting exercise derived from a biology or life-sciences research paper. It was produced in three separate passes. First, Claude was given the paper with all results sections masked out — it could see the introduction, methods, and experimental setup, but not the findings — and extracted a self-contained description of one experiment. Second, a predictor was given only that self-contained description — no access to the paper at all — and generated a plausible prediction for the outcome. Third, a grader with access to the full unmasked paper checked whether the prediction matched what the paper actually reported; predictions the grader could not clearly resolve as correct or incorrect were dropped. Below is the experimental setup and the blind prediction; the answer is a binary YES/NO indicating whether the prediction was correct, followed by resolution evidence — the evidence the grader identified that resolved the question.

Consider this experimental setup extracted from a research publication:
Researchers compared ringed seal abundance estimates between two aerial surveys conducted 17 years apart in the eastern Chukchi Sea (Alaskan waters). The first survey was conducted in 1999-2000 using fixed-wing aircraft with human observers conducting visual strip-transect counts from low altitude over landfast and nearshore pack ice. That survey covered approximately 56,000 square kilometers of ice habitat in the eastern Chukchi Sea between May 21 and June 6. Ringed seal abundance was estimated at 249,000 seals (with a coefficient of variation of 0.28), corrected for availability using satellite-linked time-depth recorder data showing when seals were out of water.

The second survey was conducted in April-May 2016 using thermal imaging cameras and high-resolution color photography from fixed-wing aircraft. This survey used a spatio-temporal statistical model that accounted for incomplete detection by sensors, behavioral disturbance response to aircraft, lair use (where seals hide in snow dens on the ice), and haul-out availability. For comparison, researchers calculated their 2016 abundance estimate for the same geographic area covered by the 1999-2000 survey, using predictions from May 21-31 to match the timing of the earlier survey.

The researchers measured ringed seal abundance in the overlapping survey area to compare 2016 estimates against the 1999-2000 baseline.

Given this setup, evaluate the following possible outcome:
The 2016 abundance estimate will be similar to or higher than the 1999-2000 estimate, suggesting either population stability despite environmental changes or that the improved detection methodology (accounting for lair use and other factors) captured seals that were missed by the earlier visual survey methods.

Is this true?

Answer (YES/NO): YES